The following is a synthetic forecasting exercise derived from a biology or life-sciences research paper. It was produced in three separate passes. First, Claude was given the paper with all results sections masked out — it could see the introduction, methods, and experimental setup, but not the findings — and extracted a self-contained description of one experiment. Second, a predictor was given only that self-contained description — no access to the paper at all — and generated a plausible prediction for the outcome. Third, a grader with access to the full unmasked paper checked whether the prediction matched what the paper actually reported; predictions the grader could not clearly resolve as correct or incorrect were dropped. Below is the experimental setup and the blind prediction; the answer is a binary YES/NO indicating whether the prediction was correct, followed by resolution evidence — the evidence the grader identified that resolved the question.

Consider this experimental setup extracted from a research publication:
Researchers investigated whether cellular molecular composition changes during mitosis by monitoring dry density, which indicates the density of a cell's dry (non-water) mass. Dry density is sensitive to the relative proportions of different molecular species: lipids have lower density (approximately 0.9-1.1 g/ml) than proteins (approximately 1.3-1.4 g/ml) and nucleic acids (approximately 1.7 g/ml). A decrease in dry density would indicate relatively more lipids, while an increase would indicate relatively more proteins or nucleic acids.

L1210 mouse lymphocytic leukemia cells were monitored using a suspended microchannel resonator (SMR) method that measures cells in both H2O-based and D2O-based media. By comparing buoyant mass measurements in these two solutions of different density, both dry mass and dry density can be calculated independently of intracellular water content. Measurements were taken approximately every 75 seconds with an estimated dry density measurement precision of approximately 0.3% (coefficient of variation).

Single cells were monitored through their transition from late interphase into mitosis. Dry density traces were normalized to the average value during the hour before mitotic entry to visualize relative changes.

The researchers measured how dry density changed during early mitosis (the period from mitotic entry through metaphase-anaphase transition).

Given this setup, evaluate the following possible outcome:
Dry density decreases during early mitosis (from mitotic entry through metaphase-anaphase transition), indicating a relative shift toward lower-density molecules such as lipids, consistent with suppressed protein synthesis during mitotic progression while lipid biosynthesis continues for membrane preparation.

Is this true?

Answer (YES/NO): NO